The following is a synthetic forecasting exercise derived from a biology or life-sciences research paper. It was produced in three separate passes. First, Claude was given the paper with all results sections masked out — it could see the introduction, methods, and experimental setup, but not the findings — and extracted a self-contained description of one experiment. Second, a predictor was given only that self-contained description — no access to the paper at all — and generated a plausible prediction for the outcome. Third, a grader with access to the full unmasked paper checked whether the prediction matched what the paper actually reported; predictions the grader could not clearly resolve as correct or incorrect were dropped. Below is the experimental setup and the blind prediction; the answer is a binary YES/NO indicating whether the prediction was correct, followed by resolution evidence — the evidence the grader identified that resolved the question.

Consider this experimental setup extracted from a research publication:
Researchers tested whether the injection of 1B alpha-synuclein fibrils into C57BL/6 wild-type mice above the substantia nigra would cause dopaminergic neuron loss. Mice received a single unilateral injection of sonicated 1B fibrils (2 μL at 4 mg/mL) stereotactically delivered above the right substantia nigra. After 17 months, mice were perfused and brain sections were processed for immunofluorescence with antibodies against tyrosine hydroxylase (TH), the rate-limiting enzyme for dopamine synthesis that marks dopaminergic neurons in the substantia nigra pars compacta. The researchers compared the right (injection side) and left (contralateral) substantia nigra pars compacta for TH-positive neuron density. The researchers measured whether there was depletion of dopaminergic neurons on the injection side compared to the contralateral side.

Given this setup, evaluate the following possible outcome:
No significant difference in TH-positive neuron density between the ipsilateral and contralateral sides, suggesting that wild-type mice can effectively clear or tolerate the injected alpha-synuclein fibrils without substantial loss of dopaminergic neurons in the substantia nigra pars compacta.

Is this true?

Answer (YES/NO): NO